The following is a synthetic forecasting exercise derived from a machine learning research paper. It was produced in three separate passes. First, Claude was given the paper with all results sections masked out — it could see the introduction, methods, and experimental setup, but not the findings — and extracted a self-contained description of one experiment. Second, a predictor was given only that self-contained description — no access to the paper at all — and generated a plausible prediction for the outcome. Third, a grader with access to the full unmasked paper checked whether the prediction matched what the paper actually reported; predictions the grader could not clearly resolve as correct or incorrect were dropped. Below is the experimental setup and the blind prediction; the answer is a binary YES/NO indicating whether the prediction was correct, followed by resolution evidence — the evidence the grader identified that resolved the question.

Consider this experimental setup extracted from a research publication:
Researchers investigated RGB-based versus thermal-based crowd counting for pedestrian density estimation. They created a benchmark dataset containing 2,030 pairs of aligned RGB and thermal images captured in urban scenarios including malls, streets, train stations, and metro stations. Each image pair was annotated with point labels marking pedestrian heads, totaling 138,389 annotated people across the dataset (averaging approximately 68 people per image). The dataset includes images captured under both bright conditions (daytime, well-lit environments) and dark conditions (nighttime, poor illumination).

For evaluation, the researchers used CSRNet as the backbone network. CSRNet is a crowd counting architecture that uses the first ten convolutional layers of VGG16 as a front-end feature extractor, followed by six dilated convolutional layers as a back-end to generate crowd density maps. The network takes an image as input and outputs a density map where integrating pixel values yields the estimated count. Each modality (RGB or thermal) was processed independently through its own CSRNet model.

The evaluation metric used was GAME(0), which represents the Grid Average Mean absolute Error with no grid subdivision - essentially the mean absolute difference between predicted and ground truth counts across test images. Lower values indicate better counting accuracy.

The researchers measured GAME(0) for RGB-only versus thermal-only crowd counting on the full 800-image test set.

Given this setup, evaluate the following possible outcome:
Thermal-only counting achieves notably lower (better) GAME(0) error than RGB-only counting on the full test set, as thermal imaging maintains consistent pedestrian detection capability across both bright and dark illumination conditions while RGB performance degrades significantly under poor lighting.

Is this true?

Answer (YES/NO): YES